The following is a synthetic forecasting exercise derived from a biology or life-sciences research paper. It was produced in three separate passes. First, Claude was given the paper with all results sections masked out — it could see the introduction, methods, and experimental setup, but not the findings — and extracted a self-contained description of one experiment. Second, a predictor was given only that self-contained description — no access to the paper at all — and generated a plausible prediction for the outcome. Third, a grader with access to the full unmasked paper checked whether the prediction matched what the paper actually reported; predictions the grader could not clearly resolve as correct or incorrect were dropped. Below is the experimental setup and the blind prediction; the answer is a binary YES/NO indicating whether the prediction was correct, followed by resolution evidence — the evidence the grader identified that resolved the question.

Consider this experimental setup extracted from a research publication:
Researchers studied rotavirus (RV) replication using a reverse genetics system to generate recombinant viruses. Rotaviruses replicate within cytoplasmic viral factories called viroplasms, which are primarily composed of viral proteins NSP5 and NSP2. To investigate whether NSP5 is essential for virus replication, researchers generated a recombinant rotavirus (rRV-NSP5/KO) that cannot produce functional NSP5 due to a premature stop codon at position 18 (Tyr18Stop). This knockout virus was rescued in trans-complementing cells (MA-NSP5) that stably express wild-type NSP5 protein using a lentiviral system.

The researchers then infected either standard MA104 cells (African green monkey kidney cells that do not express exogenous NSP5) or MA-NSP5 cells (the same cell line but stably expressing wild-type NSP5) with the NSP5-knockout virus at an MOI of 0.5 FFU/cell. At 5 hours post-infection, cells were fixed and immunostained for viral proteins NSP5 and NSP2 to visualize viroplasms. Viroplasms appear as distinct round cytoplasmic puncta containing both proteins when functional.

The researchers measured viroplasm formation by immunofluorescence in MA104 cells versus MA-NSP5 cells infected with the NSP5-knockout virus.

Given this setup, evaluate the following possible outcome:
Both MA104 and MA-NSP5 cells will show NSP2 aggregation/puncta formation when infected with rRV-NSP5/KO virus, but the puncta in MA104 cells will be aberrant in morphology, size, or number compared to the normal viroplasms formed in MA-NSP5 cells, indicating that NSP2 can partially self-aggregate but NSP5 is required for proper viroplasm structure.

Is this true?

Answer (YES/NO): NO